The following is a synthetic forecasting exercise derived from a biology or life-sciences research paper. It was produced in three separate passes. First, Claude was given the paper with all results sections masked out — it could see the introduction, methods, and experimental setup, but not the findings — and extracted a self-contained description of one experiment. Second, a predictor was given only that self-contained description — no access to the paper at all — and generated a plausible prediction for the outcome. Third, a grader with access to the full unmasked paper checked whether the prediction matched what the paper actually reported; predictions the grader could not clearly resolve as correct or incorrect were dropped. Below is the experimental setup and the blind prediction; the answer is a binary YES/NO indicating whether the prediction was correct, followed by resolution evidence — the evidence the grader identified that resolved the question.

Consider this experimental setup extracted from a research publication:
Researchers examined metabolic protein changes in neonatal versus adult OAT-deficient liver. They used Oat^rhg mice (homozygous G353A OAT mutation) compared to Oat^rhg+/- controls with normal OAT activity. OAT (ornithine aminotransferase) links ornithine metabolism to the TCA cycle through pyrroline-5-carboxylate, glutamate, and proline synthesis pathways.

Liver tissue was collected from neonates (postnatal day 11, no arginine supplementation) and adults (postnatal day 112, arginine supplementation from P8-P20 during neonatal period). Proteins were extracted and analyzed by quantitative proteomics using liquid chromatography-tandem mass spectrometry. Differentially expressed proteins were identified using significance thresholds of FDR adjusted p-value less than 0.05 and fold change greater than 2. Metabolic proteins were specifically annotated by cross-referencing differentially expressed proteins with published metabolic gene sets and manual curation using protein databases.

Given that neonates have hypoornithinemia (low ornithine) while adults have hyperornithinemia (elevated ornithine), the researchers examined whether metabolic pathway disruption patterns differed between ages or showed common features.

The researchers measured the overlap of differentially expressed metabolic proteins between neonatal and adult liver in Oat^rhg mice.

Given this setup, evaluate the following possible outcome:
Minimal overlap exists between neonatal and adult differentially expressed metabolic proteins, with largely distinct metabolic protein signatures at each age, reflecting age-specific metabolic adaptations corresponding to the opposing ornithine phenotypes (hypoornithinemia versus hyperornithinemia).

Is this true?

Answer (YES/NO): YES